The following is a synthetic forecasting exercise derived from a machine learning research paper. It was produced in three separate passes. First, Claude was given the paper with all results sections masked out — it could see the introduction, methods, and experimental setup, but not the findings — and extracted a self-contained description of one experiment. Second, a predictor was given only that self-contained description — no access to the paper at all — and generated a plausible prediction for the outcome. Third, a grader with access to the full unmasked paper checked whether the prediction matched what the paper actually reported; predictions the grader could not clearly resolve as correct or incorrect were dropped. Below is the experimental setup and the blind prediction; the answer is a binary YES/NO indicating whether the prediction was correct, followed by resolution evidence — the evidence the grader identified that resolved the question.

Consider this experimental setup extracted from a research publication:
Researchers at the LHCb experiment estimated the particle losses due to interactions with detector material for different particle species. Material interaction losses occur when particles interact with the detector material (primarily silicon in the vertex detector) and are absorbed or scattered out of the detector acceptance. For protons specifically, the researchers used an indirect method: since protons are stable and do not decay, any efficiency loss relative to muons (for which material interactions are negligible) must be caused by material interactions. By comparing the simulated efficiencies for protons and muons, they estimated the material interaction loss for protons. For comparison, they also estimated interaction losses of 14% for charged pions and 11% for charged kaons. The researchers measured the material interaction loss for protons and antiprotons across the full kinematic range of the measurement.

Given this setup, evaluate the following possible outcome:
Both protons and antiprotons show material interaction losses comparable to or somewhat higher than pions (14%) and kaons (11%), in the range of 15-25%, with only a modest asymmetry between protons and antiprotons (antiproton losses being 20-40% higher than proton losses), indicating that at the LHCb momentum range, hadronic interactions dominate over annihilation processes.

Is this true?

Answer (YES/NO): NO